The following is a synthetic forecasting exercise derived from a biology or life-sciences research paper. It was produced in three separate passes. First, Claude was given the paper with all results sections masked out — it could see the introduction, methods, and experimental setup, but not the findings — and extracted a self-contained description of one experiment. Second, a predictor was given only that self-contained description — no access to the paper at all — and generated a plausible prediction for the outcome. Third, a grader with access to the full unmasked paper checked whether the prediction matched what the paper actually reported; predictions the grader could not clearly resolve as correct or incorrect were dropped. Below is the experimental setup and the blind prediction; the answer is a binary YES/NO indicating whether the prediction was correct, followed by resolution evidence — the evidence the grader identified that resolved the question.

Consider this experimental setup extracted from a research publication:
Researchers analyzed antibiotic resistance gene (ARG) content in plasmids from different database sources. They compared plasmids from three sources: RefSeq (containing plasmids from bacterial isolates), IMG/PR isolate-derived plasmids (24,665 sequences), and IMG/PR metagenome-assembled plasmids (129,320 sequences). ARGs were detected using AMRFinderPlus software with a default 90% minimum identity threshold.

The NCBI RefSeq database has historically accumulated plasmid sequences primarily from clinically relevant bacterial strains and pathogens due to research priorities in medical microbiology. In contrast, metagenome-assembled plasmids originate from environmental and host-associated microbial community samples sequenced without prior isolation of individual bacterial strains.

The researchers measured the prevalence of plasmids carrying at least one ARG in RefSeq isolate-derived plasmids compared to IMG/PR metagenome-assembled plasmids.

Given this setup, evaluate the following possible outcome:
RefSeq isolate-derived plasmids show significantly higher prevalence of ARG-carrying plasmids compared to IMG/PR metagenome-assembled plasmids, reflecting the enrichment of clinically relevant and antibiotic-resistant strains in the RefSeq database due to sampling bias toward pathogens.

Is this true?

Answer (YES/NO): YES